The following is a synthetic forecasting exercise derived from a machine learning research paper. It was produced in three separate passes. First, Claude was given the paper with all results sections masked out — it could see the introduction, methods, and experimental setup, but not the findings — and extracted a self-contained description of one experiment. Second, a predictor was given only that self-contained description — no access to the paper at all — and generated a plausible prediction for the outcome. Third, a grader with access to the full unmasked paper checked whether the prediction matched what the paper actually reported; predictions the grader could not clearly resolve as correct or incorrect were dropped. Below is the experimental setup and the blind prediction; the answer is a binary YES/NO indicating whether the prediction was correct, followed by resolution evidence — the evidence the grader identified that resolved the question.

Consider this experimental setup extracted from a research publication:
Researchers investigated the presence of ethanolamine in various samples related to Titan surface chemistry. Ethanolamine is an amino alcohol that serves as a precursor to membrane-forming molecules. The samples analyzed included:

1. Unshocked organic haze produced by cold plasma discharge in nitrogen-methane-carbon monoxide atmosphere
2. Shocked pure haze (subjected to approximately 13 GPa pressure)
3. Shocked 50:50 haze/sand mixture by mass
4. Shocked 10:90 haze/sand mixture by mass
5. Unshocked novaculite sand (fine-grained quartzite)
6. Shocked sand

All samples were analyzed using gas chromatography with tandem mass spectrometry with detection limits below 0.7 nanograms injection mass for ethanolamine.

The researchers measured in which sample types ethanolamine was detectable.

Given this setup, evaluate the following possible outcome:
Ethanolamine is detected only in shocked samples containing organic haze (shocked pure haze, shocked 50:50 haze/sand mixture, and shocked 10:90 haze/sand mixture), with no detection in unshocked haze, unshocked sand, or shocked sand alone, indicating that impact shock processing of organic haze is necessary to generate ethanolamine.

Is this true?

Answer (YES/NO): NO